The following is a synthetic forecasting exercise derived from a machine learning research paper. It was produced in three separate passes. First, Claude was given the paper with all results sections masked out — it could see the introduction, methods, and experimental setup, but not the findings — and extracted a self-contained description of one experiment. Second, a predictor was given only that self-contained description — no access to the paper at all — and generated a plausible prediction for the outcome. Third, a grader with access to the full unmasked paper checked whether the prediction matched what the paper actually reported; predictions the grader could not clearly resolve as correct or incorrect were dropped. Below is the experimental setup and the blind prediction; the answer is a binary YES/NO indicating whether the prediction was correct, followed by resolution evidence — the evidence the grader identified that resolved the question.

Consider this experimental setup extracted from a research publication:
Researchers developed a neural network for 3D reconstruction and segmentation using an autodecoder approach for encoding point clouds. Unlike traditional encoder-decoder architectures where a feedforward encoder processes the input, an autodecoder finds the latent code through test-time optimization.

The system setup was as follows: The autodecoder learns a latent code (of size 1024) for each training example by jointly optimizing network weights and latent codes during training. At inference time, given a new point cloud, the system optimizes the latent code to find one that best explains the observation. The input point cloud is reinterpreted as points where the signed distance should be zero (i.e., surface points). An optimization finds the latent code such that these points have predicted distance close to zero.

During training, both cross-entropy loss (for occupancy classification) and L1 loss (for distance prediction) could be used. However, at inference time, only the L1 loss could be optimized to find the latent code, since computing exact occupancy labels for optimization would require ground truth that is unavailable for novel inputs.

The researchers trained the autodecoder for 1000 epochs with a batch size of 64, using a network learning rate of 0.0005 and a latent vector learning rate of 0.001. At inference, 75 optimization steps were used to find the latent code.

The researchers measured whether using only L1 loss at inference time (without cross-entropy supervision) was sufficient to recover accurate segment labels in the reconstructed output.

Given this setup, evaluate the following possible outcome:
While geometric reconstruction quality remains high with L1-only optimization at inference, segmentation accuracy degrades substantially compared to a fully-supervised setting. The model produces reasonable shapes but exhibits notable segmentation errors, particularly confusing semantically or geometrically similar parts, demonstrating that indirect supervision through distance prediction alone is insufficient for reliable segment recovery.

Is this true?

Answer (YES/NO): NO